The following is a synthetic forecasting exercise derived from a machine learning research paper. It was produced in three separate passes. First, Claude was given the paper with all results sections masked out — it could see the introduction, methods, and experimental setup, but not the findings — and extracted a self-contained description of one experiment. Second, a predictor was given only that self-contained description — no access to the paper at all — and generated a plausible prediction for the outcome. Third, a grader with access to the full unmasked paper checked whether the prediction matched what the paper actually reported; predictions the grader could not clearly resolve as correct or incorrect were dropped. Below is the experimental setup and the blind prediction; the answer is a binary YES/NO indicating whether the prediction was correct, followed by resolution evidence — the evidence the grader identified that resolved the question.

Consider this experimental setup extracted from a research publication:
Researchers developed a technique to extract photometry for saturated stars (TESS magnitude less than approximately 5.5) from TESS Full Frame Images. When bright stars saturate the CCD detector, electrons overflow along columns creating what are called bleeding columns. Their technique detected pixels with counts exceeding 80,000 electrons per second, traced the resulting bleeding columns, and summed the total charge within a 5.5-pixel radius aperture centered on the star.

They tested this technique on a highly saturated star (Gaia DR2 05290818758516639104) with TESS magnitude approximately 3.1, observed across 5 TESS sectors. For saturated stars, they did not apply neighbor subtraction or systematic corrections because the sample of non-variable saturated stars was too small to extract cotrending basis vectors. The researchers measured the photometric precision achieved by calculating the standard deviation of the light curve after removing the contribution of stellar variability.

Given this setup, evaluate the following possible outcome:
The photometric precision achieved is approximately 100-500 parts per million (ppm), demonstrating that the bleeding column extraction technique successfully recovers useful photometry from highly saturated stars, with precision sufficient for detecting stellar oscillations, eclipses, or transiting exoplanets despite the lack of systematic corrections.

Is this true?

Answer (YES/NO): NO